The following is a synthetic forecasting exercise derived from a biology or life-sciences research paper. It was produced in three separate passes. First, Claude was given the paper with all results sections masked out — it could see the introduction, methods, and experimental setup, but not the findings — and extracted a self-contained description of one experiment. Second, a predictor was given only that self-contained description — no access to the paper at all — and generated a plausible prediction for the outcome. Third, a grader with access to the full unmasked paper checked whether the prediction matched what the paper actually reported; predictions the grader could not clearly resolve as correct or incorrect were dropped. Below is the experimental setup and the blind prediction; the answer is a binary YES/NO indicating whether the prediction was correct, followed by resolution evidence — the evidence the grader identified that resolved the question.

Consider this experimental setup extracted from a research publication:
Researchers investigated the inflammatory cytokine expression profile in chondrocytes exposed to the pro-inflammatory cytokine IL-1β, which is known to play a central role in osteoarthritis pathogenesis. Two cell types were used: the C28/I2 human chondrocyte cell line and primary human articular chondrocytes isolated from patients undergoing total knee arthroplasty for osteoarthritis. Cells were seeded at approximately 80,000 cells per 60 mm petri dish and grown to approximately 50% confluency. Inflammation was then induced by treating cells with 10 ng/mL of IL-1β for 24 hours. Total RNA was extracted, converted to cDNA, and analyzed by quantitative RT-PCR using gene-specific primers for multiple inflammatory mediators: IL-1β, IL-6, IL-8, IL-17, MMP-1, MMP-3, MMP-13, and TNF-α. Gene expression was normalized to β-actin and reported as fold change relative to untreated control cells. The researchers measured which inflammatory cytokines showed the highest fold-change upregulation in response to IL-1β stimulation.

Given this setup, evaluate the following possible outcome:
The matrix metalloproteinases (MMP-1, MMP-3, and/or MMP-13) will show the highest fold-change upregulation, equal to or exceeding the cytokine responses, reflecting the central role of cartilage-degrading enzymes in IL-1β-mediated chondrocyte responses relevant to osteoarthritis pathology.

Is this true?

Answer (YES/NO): NO